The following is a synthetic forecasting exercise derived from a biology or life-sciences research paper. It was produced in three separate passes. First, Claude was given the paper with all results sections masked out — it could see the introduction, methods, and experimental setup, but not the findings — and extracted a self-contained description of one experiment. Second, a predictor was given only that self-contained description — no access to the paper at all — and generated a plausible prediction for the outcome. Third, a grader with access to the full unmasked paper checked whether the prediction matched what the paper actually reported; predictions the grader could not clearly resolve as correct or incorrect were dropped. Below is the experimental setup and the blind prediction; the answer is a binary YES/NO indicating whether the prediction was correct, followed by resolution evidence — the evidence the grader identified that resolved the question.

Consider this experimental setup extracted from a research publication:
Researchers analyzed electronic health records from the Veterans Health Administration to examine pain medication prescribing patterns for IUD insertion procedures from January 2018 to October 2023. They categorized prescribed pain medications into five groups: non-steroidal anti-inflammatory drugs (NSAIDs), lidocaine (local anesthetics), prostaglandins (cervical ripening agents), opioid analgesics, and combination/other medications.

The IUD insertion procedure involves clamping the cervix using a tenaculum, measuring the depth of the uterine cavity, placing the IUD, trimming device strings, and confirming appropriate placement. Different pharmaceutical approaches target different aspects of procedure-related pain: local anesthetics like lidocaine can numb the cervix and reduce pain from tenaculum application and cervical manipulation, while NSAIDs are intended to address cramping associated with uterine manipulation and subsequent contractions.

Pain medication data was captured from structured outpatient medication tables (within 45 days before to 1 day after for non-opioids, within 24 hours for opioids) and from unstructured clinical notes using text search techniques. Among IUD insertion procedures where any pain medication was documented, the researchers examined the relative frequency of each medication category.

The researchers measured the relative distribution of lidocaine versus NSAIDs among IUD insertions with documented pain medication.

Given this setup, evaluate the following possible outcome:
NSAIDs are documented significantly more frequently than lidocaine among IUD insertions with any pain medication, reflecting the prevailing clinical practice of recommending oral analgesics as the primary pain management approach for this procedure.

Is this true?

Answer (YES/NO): YES